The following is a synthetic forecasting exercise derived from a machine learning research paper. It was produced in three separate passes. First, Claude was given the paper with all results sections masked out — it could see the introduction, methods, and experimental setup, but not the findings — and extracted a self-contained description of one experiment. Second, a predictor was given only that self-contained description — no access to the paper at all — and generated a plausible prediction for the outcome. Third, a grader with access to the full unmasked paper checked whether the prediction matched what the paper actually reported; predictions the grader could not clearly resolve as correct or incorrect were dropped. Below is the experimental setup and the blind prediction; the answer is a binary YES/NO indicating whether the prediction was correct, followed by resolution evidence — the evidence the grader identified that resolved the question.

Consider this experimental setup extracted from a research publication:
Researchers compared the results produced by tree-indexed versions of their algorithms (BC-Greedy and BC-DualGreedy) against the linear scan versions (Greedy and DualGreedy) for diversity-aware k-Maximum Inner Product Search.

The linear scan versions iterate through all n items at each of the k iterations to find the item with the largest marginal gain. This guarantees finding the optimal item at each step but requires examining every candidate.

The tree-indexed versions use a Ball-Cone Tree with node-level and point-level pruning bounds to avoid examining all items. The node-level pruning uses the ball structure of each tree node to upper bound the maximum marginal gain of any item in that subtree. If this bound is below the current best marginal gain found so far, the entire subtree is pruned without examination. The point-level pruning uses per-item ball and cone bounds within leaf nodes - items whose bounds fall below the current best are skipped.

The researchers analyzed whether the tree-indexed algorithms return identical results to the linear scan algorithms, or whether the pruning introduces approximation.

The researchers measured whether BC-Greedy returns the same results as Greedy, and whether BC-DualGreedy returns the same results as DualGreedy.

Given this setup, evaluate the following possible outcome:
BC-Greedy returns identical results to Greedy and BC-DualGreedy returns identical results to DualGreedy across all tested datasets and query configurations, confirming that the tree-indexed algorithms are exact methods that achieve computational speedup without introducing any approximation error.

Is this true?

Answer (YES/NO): YES